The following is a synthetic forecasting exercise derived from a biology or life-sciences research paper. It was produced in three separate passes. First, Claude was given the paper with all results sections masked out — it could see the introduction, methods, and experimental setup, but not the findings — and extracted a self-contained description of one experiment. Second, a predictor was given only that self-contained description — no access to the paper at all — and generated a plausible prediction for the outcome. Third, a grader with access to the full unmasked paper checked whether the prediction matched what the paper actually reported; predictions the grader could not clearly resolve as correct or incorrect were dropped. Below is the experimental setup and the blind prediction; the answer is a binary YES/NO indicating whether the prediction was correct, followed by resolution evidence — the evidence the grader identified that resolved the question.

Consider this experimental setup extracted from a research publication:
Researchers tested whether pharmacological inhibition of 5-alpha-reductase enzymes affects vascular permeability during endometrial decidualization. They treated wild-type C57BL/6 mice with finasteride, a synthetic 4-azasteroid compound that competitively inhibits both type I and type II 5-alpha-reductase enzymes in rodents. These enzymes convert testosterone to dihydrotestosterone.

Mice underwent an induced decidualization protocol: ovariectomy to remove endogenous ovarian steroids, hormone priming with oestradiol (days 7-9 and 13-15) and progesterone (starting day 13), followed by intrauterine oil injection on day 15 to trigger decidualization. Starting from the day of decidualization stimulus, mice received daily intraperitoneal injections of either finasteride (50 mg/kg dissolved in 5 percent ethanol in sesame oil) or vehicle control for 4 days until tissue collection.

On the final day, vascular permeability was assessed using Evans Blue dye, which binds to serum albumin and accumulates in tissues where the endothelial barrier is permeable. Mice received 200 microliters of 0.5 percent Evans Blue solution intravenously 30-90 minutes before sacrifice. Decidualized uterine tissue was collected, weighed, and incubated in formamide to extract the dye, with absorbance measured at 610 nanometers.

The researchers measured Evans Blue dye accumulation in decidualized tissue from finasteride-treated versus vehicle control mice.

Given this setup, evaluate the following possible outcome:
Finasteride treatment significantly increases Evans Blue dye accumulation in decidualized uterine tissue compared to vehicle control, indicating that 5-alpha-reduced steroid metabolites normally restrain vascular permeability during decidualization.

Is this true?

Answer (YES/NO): YES